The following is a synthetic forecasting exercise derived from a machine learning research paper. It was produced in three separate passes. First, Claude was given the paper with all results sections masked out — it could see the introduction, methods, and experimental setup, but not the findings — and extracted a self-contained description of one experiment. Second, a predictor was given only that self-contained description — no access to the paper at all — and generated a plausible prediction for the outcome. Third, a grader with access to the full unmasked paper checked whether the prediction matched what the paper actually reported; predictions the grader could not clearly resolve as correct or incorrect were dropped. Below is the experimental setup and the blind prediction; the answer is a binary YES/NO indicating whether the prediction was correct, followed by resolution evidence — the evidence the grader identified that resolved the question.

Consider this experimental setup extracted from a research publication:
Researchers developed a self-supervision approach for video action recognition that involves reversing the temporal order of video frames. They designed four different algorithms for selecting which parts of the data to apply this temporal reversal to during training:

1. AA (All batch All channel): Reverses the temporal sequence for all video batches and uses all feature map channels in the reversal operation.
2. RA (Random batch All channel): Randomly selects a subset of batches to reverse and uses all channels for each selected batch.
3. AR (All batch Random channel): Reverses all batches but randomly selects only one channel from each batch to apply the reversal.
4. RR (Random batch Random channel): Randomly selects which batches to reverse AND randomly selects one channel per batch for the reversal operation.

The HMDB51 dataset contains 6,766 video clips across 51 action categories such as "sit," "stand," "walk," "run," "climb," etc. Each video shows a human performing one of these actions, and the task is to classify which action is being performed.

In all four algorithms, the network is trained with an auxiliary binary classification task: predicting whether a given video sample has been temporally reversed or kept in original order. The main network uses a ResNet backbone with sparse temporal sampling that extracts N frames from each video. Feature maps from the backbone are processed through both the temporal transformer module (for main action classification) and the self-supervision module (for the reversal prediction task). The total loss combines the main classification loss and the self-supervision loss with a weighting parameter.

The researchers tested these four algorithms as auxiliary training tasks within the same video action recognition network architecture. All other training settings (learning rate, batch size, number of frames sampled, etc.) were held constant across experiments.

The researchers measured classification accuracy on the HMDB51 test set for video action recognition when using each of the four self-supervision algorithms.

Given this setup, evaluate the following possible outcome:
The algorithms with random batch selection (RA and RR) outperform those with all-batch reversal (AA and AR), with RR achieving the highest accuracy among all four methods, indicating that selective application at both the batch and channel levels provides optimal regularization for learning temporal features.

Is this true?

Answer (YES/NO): NO